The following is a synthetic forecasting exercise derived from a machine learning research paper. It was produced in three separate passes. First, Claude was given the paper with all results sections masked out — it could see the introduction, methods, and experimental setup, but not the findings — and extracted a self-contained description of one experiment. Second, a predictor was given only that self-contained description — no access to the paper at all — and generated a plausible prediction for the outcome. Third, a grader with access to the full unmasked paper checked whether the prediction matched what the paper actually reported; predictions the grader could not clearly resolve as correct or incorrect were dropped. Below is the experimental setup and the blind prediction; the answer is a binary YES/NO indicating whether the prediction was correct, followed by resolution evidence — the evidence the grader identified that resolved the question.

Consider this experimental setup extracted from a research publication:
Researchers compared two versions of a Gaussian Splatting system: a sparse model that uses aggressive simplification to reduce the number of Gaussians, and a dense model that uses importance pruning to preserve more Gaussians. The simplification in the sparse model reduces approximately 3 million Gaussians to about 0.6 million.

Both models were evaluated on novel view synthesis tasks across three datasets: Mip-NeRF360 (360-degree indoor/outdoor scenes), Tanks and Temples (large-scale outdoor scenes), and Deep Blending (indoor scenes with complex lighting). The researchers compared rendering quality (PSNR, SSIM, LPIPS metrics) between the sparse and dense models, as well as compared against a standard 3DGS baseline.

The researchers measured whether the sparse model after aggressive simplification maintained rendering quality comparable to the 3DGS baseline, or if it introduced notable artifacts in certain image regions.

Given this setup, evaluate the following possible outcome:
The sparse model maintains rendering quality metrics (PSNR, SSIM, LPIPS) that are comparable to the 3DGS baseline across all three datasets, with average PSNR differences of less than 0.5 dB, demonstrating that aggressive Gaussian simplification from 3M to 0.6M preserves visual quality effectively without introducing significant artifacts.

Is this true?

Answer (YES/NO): NO